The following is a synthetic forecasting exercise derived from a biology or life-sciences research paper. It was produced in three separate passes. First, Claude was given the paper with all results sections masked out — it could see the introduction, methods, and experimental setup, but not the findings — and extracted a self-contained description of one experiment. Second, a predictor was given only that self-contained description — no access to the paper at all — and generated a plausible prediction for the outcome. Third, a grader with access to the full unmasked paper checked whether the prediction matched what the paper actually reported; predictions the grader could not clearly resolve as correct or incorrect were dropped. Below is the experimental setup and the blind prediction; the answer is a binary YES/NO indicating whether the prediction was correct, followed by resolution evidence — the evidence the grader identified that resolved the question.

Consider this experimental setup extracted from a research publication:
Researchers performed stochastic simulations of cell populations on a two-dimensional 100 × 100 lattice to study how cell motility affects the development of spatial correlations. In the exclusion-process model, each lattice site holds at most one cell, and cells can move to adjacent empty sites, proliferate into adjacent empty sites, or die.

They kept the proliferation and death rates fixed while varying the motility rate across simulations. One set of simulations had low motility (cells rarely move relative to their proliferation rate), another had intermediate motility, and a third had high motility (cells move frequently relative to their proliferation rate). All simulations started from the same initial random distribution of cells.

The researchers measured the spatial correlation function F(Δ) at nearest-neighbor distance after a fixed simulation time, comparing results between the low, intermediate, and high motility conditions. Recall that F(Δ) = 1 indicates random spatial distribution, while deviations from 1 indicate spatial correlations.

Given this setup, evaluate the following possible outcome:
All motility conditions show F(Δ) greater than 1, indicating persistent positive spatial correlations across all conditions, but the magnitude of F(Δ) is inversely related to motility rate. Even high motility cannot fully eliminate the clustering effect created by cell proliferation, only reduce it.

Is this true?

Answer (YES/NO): NO